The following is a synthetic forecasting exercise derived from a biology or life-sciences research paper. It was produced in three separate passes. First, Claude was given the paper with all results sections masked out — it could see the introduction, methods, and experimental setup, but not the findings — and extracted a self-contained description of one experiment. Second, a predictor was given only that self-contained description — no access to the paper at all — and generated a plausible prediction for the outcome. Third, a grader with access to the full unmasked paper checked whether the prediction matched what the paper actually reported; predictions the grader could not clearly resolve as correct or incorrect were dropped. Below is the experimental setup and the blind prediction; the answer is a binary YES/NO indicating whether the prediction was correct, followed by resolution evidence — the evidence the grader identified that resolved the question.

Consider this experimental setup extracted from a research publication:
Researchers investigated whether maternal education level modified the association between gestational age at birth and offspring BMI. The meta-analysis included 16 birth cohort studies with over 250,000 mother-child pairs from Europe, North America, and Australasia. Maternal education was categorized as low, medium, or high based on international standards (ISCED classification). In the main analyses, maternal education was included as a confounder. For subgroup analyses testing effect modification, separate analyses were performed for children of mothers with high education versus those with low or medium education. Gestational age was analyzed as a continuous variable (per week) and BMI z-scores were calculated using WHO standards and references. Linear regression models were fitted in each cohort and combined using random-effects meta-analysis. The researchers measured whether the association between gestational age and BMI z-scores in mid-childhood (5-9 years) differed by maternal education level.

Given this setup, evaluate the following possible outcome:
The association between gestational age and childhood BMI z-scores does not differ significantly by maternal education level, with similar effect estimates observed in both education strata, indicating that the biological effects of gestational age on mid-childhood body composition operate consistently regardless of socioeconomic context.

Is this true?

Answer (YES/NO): YES